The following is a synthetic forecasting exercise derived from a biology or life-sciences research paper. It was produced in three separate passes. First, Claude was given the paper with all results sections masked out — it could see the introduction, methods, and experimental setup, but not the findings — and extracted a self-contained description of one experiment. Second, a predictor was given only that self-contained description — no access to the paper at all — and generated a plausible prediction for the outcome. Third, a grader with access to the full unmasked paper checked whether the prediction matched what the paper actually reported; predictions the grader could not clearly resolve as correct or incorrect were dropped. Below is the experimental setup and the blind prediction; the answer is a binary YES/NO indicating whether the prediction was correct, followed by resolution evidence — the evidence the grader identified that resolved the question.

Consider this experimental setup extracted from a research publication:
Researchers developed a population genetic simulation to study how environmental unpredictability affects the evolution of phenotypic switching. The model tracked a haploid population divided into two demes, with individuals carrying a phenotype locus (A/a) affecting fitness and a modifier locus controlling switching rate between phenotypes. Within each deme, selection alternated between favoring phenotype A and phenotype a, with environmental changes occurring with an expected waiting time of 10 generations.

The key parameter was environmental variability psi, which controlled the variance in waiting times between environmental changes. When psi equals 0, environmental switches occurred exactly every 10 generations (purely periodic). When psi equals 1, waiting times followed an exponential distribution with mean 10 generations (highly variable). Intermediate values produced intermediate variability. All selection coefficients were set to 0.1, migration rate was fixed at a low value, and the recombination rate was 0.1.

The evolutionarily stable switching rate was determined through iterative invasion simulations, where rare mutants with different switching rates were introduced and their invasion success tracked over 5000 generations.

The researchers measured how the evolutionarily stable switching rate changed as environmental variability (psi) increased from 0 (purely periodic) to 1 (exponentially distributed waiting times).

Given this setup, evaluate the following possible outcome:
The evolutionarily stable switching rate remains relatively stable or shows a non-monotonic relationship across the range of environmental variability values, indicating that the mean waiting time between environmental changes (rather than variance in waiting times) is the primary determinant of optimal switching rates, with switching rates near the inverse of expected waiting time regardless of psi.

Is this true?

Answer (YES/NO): NO